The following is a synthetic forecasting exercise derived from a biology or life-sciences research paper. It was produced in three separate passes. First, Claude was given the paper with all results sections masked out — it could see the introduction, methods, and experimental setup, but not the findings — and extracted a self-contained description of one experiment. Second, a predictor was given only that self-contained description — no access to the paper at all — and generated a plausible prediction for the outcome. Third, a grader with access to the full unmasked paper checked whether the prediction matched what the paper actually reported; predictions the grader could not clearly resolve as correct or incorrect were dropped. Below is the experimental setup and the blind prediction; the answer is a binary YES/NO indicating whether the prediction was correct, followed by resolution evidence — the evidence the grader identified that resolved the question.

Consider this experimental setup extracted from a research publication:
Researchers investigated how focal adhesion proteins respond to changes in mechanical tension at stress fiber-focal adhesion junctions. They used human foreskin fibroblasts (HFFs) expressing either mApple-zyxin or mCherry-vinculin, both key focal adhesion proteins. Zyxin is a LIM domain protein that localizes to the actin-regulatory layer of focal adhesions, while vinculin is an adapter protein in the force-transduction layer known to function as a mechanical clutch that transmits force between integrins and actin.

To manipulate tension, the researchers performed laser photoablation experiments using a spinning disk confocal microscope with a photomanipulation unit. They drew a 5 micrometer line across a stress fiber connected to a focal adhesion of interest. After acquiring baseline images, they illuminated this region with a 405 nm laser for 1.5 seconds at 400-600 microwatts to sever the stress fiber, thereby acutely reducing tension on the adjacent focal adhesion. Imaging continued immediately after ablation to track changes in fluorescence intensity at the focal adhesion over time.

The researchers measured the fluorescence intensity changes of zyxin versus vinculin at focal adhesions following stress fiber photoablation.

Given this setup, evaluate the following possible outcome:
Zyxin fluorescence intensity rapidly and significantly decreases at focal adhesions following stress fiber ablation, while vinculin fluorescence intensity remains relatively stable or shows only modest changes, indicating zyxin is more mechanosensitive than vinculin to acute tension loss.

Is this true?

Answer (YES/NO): YES